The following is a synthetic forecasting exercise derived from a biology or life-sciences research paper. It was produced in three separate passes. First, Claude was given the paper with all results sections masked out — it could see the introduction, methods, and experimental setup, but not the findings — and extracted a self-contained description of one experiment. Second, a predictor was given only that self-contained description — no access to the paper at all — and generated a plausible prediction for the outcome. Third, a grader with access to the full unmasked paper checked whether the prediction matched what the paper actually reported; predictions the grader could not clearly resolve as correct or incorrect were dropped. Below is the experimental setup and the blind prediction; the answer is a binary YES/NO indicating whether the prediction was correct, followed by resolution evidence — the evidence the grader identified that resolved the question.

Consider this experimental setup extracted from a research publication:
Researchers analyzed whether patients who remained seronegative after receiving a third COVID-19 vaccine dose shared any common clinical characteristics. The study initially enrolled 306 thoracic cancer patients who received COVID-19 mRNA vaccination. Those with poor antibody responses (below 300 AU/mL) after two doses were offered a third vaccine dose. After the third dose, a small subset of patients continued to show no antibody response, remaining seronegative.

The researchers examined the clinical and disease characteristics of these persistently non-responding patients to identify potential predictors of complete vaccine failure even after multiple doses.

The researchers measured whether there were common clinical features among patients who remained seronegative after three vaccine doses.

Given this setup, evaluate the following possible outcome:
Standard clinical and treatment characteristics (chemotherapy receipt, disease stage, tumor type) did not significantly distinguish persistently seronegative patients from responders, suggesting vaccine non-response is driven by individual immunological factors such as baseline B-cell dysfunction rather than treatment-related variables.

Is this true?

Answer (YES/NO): YES